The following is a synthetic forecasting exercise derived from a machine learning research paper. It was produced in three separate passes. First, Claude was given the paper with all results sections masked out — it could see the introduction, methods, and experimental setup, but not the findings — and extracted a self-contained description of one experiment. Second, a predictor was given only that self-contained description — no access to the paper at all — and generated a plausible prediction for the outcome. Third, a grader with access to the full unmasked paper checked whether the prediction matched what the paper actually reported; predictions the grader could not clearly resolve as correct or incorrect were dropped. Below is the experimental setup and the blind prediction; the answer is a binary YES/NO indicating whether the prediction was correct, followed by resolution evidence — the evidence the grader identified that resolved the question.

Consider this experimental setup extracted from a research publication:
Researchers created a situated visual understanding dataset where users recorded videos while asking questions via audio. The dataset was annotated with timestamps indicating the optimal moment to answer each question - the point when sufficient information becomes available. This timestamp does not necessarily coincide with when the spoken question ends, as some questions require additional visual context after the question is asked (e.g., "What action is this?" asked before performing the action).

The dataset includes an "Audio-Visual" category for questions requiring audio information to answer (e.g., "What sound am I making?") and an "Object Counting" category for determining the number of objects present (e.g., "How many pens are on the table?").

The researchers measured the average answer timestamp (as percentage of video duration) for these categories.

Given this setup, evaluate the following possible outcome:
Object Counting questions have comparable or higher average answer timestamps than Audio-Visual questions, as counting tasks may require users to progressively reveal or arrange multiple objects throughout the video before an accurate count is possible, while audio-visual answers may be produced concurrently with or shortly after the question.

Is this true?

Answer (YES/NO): NO